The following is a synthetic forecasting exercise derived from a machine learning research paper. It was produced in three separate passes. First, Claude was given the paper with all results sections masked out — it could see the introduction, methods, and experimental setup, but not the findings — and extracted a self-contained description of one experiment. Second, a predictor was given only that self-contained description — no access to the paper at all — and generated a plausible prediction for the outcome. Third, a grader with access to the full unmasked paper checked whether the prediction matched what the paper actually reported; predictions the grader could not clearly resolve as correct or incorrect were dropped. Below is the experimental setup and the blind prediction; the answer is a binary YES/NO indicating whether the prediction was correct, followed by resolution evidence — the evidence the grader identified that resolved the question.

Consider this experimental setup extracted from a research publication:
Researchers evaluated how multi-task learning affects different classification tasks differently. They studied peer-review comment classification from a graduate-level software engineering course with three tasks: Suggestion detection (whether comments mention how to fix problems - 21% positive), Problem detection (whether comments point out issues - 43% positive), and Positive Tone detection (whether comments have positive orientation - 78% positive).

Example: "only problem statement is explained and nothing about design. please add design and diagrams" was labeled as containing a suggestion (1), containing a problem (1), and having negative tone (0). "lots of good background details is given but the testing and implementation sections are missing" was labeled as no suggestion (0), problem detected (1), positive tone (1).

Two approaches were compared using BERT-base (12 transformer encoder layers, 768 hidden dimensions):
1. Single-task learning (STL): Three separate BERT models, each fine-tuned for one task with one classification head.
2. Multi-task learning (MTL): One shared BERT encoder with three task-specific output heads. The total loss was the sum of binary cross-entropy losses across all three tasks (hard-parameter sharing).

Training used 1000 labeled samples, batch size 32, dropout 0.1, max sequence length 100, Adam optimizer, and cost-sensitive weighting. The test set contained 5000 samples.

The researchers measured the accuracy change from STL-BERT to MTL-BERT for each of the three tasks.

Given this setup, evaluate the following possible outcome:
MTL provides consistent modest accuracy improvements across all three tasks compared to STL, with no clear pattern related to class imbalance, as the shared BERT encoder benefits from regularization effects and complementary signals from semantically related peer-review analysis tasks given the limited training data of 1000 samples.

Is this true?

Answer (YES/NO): NO